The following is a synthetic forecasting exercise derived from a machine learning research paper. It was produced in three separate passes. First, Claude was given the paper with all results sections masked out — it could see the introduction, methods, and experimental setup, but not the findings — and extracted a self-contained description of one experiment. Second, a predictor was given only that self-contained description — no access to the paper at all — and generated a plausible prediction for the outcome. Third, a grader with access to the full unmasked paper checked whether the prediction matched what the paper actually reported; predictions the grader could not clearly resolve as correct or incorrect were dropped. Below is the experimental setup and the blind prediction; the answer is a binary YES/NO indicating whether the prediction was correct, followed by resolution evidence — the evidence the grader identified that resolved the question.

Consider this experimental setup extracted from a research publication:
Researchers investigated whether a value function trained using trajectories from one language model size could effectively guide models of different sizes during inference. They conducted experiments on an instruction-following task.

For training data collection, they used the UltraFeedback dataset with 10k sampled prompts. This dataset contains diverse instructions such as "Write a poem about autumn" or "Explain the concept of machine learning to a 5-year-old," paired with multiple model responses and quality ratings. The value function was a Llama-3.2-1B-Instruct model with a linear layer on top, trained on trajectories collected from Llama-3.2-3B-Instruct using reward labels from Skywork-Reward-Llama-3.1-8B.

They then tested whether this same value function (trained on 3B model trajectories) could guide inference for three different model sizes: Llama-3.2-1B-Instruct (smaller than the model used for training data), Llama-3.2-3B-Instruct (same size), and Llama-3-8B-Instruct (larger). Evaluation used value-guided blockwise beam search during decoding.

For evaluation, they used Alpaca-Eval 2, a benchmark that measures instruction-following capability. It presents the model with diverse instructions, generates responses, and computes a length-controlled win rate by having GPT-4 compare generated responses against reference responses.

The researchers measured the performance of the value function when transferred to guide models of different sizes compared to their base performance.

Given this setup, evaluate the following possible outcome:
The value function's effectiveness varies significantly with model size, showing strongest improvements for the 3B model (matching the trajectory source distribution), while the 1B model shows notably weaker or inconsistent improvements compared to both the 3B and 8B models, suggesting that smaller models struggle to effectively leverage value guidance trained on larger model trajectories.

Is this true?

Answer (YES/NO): NO